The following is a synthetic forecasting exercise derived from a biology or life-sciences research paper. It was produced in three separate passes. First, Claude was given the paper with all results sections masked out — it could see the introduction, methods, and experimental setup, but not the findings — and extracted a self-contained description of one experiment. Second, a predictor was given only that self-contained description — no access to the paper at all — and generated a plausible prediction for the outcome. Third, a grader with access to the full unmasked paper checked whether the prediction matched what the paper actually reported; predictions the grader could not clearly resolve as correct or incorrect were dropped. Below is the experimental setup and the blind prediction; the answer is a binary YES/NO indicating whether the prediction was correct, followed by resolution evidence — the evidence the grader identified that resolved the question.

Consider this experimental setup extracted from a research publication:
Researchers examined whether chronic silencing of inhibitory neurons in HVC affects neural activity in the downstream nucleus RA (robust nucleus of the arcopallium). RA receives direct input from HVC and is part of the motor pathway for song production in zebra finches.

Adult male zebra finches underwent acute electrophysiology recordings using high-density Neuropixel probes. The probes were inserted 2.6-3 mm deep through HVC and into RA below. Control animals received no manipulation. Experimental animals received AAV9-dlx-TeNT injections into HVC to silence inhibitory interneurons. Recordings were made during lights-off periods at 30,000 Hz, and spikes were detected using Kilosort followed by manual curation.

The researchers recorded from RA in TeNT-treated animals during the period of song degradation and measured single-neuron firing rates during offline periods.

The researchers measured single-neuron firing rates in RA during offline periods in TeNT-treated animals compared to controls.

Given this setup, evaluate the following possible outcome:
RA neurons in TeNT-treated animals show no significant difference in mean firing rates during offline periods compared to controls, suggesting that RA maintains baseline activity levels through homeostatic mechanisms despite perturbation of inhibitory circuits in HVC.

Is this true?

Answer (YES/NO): NO